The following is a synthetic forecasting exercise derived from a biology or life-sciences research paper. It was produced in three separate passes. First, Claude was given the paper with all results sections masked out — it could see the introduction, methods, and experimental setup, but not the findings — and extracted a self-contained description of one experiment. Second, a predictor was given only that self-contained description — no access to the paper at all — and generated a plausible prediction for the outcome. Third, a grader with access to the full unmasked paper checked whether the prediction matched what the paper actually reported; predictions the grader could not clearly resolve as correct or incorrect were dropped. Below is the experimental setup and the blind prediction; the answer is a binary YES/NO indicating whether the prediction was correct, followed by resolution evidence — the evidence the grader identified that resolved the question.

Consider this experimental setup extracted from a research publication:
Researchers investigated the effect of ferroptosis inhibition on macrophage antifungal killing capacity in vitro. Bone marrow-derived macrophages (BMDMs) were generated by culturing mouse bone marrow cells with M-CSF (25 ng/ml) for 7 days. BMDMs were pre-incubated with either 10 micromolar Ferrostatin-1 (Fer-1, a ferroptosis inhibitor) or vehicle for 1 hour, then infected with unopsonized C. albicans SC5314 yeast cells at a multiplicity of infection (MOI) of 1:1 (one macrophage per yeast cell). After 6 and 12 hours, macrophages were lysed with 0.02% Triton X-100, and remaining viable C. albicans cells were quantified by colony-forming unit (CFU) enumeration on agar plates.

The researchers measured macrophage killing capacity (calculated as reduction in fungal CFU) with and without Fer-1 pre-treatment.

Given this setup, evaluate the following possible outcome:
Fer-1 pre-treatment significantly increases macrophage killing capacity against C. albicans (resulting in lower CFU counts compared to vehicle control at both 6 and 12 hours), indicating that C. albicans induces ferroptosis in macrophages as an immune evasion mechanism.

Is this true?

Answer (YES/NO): YES